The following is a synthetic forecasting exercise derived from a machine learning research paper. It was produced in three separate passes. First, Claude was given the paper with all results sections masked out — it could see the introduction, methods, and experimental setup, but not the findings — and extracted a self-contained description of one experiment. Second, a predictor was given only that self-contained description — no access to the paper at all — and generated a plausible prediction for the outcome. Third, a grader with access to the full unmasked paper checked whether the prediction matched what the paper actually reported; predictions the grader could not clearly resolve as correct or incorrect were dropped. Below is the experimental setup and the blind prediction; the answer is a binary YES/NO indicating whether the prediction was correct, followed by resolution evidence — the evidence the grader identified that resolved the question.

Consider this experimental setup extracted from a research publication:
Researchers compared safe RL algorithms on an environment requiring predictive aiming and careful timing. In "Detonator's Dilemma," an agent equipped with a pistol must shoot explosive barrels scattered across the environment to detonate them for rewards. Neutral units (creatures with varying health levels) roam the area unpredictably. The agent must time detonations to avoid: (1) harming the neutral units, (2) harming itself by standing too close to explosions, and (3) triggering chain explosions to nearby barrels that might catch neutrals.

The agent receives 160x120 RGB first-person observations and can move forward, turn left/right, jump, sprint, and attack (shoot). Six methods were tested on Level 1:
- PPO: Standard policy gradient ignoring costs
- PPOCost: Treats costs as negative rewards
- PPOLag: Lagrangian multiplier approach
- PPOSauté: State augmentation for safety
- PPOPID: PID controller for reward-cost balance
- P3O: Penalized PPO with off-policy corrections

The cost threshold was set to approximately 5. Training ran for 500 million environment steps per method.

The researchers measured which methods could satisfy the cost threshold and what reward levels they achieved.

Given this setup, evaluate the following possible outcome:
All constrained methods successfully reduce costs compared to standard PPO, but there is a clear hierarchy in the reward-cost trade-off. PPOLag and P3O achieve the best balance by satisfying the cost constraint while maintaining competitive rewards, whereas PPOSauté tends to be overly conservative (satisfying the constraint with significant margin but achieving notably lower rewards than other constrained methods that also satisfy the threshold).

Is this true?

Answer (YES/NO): NO